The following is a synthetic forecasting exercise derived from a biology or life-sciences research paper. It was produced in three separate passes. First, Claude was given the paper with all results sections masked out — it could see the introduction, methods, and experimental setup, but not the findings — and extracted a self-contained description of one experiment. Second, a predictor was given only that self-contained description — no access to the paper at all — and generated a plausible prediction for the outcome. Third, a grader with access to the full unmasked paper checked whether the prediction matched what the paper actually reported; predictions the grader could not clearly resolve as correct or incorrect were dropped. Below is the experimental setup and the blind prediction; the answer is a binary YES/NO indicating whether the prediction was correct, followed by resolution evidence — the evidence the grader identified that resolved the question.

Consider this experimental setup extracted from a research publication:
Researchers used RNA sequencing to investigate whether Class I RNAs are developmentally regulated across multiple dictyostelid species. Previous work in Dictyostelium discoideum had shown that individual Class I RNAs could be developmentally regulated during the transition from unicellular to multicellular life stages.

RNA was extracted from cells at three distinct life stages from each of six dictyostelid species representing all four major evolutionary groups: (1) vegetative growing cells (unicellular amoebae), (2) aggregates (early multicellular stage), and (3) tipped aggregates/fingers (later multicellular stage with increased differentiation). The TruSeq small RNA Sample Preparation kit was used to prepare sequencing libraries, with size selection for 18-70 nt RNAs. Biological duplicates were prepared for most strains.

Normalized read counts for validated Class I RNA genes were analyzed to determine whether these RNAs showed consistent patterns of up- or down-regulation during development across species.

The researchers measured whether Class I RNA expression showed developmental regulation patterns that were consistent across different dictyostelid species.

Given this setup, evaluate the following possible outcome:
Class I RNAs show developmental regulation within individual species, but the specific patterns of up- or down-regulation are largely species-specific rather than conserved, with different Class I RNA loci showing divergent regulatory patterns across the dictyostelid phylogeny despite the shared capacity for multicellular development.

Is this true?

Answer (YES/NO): NO